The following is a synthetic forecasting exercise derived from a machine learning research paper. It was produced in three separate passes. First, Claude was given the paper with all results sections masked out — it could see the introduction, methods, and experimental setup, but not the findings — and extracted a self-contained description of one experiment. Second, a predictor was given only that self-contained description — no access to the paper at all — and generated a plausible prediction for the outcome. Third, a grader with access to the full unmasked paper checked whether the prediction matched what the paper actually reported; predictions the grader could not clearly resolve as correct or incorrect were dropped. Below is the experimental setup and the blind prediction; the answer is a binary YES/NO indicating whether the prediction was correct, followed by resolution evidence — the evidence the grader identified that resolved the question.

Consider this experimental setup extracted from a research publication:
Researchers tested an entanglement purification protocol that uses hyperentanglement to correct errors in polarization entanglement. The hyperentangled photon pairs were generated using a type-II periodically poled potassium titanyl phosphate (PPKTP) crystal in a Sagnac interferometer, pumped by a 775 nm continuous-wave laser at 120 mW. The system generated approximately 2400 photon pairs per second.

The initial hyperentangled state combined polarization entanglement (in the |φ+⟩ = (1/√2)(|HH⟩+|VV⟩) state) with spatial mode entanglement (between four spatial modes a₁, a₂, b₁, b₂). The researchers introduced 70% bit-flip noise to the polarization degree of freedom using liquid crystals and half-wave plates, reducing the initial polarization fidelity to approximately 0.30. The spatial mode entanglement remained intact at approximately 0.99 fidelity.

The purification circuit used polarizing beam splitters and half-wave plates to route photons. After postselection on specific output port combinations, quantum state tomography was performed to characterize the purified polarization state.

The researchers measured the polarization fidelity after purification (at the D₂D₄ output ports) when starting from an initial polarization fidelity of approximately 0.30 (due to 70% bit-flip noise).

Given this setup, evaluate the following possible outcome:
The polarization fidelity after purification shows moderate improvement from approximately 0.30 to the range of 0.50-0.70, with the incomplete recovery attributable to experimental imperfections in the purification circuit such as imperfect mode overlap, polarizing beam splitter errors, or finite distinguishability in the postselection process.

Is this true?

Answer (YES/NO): NO